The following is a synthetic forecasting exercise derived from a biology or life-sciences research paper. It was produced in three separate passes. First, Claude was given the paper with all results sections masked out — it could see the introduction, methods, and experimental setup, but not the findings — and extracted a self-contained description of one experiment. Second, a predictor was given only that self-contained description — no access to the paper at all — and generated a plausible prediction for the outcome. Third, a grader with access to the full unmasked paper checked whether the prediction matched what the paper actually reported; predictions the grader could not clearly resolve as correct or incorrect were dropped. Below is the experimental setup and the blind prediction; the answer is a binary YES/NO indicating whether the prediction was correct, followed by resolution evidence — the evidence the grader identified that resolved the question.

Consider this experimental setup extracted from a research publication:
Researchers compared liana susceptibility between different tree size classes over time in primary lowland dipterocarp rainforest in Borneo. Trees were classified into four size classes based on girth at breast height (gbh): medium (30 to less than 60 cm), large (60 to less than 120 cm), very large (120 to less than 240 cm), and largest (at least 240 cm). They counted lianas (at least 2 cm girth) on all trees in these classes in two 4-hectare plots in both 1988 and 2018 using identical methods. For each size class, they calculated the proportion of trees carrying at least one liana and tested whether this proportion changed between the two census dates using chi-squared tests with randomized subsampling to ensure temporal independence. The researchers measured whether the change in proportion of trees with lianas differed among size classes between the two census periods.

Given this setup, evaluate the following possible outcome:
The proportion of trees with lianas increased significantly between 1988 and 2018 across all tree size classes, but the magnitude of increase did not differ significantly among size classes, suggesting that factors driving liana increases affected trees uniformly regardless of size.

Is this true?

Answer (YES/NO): NO